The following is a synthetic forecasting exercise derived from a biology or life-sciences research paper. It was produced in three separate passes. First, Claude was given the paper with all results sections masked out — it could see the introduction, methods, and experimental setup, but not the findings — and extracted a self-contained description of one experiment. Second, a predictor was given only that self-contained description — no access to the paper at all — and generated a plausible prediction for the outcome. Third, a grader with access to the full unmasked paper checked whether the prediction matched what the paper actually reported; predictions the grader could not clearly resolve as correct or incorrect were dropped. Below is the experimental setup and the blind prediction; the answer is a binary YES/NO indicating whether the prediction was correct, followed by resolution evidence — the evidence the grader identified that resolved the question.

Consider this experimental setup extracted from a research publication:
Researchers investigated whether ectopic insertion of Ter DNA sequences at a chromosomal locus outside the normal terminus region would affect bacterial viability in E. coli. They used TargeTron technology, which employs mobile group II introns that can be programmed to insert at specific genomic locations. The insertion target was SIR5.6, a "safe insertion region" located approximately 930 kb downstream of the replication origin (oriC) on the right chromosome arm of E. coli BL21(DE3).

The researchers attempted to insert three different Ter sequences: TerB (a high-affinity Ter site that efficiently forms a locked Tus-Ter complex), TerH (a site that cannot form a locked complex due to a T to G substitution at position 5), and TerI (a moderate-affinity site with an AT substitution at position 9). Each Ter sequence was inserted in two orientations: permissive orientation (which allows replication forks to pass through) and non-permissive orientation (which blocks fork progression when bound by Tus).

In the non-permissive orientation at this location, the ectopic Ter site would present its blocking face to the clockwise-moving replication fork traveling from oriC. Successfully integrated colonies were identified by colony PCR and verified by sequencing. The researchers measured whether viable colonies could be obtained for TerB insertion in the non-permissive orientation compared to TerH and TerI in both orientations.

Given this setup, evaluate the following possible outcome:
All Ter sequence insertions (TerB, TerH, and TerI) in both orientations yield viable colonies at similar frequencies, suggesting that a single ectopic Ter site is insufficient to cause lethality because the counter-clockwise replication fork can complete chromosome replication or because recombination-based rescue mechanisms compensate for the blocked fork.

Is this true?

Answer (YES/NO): NO